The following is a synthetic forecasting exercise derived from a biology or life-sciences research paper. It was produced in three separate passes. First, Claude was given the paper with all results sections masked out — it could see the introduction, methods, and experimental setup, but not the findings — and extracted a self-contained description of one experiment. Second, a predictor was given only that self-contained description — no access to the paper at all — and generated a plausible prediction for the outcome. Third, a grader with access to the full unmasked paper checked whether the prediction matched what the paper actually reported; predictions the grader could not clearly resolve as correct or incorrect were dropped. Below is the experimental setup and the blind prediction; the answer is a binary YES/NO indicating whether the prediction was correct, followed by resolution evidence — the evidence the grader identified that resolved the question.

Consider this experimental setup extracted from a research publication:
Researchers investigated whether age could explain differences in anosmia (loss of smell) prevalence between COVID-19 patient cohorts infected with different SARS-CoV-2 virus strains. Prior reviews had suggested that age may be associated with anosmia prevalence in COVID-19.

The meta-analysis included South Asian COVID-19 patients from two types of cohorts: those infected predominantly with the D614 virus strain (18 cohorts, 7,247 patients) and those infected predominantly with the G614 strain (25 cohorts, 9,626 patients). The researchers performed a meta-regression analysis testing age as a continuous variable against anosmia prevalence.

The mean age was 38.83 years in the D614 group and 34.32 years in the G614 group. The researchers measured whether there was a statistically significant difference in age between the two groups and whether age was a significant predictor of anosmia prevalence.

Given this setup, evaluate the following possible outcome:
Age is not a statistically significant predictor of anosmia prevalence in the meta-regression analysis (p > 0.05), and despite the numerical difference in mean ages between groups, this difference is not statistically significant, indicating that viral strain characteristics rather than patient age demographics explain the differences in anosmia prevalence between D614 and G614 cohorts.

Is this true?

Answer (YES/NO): YES